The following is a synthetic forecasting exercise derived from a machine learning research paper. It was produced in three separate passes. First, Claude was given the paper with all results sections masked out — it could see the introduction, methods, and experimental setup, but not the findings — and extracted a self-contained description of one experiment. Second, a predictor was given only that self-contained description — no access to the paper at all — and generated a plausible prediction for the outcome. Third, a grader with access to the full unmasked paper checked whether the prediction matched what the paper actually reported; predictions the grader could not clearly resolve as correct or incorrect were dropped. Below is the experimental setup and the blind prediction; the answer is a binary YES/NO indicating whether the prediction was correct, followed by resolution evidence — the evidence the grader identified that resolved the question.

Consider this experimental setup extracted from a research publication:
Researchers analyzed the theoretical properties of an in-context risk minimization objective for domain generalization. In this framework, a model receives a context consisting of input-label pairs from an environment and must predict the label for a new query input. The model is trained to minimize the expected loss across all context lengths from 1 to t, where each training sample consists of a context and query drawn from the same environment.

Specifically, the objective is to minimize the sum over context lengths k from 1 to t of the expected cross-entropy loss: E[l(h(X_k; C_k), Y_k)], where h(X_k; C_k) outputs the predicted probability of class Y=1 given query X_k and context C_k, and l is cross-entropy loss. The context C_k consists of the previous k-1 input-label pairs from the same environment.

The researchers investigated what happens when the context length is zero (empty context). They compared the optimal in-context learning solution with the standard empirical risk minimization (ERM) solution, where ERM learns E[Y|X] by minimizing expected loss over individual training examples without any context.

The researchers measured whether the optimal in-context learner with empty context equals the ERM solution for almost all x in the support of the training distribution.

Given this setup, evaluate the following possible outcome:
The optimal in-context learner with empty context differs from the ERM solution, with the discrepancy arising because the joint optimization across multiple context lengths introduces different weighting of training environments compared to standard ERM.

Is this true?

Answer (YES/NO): NO